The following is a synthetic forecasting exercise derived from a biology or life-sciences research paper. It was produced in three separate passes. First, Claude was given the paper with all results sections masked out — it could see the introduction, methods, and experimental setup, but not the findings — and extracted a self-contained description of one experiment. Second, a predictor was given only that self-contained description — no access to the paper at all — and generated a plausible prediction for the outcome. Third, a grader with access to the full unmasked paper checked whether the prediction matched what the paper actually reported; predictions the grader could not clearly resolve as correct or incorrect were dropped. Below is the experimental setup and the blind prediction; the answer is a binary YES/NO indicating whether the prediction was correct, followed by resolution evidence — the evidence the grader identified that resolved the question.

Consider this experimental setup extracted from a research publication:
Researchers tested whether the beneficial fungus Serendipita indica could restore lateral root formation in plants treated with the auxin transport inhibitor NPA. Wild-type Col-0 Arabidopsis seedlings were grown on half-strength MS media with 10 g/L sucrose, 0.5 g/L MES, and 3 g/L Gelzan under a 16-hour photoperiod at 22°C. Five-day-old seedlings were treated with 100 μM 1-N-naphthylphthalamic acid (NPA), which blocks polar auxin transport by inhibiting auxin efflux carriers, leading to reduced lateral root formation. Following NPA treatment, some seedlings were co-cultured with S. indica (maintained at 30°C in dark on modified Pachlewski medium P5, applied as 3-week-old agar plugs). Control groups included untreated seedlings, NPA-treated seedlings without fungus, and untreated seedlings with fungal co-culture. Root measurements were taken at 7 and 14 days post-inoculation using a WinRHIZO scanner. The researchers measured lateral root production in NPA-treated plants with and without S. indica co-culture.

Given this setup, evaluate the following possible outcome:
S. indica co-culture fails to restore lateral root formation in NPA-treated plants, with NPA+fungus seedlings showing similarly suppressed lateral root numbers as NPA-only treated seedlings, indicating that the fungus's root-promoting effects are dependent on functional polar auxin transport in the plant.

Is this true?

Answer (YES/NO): NO